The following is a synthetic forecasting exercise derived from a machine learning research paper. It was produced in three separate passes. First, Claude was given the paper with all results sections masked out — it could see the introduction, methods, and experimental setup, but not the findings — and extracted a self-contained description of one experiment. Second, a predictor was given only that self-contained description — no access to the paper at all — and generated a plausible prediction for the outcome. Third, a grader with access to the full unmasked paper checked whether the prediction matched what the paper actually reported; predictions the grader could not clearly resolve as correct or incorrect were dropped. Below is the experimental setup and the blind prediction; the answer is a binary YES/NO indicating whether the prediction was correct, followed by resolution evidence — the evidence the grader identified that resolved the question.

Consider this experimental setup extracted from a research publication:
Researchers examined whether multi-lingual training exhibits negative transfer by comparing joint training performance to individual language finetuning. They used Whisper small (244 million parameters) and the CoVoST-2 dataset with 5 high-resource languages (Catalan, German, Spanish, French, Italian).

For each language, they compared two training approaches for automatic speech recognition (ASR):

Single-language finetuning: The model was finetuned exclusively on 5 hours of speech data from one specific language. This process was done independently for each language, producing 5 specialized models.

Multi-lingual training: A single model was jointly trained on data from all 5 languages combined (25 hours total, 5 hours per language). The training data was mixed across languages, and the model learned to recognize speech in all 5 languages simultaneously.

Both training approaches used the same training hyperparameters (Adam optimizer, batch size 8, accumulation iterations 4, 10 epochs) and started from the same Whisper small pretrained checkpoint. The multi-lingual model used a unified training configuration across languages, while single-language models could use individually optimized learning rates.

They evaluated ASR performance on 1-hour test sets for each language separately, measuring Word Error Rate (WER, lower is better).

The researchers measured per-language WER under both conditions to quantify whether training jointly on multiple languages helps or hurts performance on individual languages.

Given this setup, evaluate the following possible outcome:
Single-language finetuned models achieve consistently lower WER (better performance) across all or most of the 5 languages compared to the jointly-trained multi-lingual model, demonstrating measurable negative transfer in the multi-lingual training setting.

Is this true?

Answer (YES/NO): YES